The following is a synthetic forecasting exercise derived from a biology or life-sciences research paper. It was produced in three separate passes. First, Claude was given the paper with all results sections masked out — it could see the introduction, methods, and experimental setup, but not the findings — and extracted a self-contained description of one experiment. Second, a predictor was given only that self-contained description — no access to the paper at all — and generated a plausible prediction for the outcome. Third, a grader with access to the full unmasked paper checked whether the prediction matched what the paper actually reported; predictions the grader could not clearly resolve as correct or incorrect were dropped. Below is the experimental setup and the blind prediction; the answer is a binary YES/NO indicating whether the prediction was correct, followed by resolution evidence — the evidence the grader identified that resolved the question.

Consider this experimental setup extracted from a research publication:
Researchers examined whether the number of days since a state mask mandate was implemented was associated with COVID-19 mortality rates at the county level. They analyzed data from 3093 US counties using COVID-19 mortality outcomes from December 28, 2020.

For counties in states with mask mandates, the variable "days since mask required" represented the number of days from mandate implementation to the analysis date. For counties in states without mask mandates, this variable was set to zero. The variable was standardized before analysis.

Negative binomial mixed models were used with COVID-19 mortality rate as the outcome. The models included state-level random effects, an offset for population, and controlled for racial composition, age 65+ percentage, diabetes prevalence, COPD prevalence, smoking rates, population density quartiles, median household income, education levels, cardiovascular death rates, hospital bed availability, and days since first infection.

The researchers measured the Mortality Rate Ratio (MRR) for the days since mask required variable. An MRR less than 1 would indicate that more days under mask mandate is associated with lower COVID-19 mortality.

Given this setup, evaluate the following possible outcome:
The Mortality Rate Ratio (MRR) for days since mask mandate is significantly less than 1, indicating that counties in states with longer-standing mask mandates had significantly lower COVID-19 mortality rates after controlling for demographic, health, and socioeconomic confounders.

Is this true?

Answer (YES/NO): NO